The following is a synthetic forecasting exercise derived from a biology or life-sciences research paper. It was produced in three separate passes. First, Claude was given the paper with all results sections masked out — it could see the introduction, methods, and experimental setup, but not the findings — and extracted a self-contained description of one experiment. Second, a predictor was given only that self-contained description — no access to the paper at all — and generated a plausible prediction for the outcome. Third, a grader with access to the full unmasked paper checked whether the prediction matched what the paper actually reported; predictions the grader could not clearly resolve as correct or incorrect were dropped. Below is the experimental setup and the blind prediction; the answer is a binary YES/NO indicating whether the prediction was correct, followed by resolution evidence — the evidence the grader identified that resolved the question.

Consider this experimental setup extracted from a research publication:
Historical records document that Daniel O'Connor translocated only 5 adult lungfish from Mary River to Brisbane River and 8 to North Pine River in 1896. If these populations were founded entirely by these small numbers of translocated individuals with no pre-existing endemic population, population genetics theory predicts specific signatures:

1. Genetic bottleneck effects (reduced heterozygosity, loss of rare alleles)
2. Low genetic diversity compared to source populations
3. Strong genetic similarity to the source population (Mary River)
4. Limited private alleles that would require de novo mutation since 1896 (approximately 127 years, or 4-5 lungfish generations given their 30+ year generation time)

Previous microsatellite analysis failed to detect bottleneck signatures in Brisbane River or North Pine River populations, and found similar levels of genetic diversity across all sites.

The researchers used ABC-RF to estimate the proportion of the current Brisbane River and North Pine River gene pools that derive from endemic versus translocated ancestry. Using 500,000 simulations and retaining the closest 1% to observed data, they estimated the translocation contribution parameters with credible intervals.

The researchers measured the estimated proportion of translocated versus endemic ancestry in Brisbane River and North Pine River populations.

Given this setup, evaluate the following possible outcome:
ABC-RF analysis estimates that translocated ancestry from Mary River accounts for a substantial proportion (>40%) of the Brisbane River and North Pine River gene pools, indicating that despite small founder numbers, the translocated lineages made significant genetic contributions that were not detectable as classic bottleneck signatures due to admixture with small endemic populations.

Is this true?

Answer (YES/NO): NO